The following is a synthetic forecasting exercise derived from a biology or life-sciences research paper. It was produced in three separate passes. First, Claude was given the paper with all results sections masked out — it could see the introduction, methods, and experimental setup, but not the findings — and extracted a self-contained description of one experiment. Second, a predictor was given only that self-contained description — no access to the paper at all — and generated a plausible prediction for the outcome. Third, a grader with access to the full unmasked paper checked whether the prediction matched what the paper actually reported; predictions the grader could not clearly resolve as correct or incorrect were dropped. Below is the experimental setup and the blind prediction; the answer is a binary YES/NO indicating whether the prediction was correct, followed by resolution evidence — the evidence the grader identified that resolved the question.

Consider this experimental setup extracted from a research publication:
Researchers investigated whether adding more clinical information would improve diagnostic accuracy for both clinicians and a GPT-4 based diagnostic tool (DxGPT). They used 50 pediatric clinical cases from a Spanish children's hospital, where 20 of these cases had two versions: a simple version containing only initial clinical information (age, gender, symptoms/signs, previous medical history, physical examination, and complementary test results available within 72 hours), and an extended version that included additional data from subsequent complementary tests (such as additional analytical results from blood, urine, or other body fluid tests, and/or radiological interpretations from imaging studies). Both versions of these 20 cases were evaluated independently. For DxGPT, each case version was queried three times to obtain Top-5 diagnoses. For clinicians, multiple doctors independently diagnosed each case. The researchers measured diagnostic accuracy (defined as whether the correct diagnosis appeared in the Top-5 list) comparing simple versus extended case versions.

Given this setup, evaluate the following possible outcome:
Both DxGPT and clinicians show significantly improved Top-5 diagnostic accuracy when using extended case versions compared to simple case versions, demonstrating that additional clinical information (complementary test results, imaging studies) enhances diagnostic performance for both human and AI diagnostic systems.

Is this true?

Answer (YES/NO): NO